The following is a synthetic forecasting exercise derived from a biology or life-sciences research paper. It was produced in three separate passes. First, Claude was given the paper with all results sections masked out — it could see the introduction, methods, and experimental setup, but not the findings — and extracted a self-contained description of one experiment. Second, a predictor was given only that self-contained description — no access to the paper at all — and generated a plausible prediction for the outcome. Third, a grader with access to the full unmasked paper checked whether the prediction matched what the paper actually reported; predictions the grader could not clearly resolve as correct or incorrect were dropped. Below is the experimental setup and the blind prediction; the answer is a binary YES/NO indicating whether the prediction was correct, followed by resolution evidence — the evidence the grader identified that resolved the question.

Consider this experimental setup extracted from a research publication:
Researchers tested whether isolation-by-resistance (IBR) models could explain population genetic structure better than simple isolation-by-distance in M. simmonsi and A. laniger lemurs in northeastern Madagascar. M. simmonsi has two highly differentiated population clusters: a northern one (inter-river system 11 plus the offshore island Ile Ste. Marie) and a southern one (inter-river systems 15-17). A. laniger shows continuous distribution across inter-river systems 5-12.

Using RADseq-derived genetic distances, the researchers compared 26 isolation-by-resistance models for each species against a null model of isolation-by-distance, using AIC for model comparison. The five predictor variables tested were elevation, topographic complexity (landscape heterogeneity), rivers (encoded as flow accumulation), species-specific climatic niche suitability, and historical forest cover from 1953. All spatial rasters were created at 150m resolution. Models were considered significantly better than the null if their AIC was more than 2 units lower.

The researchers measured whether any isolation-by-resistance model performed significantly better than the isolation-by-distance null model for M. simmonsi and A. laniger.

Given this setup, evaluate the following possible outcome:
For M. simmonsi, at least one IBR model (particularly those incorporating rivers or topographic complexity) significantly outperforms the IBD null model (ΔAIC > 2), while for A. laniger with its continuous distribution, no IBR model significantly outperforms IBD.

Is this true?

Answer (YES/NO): NO